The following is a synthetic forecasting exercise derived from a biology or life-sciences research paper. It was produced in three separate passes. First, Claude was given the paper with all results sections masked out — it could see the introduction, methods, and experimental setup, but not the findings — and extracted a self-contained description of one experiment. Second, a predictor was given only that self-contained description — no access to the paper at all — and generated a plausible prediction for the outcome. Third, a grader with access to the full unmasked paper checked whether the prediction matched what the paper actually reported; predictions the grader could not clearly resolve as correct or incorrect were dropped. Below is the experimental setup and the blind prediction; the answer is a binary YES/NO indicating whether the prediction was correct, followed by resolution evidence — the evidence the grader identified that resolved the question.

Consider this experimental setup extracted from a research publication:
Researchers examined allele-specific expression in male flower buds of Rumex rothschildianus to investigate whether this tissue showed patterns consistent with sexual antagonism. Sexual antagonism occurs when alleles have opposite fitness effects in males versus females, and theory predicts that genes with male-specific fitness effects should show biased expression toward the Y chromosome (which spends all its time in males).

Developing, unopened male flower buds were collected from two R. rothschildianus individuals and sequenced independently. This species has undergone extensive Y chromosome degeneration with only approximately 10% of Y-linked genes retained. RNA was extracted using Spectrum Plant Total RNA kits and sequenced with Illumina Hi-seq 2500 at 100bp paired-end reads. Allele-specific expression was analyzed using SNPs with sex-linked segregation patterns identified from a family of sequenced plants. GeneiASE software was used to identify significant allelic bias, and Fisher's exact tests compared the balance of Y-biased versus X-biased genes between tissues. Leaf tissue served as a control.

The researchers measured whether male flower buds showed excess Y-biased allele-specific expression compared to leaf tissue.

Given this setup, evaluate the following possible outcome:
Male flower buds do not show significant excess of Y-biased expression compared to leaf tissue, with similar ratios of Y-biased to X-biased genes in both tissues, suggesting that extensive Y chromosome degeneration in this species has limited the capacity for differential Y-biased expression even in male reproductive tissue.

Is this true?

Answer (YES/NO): YES